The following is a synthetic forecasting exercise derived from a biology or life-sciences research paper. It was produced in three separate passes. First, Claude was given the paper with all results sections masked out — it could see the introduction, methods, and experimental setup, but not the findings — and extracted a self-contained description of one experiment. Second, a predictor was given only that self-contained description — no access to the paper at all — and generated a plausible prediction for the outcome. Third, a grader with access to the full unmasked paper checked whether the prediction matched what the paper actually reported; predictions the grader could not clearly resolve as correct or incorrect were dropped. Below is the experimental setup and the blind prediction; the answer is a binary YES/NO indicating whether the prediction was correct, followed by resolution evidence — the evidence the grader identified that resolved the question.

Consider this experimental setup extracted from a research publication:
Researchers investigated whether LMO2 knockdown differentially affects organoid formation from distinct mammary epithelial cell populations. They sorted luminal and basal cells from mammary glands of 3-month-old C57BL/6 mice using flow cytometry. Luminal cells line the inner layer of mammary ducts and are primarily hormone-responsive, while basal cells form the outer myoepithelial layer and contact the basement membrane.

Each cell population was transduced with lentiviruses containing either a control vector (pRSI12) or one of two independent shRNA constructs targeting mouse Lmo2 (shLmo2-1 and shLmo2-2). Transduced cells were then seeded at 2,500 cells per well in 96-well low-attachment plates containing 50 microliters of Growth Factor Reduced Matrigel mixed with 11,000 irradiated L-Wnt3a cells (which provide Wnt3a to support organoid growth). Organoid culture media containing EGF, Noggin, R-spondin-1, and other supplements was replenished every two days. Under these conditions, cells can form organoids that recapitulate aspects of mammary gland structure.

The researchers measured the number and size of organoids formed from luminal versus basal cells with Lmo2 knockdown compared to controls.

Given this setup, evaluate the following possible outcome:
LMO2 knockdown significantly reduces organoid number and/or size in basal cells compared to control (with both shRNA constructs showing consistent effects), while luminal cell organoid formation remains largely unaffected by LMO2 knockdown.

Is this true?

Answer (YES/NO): NO